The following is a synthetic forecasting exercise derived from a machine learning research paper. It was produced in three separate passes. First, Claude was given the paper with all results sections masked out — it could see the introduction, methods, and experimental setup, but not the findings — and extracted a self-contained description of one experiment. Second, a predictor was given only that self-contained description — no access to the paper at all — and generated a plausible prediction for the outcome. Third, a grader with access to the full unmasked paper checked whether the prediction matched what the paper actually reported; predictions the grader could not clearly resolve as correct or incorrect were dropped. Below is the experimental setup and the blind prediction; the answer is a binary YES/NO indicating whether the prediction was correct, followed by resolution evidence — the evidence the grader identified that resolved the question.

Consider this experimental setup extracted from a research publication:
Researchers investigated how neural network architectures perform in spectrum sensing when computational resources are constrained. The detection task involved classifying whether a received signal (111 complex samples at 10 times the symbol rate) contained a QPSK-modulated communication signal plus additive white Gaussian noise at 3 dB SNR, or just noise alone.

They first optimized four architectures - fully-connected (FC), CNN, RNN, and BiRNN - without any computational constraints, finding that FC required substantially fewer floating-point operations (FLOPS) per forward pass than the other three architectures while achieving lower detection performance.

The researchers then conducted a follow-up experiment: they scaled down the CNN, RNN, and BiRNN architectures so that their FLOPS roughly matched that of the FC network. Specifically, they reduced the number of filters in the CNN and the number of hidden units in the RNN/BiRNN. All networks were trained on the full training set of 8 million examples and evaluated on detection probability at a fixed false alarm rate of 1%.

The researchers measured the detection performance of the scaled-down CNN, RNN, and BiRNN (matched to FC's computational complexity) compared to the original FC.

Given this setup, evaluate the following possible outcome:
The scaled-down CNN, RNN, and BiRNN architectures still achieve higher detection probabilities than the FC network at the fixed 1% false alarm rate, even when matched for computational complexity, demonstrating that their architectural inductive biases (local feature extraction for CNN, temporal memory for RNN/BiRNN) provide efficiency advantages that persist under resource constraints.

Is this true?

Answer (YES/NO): NO